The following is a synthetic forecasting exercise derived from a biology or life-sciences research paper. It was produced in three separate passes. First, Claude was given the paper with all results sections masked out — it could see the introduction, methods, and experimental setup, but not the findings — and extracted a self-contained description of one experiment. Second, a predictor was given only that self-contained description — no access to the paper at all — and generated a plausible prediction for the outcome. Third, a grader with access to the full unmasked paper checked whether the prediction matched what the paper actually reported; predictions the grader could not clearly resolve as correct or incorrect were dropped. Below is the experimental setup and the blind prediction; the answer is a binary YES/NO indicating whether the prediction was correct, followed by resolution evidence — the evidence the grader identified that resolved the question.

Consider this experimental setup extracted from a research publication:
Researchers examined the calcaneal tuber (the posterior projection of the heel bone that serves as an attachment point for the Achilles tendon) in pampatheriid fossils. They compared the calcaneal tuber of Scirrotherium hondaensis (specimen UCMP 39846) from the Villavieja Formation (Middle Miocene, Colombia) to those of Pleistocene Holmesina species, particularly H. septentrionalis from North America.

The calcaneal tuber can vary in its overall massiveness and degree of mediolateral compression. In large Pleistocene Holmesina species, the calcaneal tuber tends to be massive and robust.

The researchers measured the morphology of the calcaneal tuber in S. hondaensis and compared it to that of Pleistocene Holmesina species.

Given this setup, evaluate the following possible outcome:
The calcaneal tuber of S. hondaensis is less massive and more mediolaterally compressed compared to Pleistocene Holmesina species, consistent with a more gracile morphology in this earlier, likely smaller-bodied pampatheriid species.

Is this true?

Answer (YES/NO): YES